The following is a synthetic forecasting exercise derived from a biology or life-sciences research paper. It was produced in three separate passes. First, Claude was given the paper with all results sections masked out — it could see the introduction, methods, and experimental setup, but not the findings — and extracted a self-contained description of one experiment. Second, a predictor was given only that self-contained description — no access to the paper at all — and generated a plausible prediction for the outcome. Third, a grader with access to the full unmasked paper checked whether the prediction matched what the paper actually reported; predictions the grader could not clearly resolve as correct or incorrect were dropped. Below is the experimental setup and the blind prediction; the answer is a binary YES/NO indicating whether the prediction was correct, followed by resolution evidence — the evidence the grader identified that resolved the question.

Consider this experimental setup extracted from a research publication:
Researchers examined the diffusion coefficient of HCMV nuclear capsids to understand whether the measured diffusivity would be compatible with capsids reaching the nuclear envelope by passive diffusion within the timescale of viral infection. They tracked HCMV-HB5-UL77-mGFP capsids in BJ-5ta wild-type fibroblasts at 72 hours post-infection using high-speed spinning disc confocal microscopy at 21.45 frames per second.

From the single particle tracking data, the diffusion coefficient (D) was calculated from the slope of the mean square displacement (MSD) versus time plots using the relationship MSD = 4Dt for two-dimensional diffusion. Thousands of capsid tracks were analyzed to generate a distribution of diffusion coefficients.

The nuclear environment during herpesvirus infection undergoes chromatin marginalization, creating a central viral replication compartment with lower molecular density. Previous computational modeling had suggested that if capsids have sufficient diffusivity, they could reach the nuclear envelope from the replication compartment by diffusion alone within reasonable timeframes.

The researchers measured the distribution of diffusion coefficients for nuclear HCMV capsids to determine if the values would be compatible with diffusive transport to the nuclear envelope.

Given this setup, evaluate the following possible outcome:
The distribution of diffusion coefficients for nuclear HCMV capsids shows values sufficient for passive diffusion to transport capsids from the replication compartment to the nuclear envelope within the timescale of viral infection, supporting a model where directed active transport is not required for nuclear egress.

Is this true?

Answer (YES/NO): YES